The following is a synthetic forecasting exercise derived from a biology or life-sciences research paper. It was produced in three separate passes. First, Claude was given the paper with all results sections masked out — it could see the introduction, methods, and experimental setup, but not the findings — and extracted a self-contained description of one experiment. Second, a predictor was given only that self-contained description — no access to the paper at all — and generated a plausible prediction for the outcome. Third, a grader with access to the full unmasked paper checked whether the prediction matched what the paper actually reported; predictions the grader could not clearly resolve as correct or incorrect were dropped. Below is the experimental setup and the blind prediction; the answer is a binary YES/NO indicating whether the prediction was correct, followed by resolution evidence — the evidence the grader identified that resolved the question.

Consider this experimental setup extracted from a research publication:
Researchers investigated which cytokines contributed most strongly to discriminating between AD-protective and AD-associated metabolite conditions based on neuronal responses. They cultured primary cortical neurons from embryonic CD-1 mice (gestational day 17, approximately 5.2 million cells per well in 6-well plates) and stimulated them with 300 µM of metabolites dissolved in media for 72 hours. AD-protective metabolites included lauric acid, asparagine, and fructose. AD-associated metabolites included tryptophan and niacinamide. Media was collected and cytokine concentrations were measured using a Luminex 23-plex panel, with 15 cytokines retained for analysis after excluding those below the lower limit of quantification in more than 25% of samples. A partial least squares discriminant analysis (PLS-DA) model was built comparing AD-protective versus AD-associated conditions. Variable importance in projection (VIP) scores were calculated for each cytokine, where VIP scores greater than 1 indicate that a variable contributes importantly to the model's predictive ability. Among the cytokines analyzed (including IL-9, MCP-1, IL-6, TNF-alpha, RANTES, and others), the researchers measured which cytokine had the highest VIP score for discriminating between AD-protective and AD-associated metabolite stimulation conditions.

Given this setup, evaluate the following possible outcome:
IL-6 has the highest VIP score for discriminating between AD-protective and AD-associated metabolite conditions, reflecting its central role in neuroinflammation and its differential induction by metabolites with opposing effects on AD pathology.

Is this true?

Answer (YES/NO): NO